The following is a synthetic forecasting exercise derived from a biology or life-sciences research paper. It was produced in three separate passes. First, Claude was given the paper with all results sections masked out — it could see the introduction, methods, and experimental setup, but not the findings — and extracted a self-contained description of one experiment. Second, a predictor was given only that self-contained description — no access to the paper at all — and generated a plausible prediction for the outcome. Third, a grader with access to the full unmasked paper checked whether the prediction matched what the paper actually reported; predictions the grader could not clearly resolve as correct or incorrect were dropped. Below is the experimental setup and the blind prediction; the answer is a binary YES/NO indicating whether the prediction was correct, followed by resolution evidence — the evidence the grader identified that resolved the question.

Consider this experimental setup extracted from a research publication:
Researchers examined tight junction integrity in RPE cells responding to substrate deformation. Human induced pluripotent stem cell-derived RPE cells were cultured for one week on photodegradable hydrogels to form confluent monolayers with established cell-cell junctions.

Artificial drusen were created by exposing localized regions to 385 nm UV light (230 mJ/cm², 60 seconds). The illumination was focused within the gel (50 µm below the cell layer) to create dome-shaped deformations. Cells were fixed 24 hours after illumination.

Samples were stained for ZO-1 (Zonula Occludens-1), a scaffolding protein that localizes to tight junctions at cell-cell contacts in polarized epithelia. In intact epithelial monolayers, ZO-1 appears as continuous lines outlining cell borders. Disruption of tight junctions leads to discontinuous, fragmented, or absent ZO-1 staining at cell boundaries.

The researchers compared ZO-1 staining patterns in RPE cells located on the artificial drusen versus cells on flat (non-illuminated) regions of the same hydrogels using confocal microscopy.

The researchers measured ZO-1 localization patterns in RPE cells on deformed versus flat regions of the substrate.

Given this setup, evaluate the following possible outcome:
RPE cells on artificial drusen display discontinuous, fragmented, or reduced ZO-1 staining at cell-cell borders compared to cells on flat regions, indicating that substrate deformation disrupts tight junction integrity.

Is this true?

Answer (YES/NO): NO